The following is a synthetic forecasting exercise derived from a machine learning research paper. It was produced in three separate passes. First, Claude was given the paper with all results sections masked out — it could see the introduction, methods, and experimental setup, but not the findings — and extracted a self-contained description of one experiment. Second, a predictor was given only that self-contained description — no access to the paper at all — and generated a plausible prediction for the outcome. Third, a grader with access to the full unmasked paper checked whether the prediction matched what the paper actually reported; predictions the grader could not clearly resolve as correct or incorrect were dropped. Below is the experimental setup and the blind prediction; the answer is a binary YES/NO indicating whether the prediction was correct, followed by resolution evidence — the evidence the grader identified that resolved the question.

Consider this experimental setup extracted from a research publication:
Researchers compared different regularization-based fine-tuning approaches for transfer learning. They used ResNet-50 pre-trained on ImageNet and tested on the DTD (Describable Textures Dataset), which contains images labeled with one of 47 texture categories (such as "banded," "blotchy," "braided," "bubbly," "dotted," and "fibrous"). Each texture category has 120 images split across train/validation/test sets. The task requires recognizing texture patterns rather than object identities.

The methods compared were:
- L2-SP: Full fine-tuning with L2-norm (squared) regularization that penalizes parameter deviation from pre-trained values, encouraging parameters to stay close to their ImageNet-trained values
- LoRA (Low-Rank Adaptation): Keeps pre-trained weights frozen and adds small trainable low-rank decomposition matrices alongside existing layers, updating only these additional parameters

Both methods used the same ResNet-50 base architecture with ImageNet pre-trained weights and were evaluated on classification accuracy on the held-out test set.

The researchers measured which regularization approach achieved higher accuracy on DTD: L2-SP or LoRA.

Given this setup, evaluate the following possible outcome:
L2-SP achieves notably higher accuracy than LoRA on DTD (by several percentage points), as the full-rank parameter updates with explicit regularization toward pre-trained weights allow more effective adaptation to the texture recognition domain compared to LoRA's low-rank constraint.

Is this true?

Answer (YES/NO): NO